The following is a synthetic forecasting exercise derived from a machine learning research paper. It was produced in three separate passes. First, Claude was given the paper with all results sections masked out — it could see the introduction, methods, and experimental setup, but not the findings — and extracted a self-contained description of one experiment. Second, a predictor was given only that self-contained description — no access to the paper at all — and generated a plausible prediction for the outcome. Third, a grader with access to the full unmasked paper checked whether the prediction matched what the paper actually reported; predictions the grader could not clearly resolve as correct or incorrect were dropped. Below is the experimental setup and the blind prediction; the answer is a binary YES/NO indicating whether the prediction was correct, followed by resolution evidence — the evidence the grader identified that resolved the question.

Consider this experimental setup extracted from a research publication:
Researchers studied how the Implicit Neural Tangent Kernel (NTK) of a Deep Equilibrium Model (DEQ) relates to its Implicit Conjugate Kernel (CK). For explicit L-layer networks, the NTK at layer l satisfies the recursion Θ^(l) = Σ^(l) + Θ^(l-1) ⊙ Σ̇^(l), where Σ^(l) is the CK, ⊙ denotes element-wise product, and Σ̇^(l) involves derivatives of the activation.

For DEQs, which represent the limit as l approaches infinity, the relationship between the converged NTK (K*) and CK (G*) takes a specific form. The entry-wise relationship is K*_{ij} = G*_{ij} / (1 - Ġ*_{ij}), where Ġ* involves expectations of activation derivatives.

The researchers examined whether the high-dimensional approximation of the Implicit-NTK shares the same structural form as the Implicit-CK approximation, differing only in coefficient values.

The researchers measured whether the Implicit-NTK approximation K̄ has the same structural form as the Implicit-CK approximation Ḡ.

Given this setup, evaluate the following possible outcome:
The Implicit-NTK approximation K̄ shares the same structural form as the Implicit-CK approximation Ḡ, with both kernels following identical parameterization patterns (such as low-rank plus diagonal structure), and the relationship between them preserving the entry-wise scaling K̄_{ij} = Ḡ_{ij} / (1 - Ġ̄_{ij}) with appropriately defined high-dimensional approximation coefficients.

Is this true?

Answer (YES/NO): YES